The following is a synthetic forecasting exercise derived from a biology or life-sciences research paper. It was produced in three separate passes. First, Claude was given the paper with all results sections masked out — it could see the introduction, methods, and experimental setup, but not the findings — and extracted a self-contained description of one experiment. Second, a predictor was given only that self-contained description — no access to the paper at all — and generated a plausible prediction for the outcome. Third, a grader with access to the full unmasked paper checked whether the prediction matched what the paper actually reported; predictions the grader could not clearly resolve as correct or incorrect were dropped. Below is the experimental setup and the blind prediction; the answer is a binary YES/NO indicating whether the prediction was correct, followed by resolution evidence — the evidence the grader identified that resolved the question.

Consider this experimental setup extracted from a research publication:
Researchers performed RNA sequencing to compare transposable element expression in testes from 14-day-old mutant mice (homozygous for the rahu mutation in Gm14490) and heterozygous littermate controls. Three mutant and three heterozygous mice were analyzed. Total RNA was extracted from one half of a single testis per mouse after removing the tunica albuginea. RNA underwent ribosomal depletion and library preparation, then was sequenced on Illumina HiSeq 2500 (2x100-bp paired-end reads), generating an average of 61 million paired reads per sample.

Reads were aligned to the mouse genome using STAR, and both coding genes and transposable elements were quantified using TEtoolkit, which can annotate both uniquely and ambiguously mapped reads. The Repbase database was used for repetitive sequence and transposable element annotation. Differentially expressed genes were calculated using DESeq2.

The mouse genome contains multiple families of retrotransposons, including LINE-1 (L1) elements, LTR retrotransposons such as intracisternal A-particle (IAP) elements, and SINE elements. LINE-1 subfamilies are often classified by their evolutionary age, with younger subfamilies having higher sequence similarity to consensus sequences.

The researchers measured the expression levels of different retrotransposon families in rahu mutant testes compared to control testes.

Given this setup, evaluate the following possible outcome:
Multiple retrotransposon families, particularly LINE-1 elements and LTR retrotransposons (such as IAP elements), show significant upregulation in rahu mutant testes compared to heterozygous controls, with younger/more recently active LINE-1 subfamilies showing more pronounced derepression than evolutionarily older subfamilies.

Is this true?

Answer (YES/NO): YES